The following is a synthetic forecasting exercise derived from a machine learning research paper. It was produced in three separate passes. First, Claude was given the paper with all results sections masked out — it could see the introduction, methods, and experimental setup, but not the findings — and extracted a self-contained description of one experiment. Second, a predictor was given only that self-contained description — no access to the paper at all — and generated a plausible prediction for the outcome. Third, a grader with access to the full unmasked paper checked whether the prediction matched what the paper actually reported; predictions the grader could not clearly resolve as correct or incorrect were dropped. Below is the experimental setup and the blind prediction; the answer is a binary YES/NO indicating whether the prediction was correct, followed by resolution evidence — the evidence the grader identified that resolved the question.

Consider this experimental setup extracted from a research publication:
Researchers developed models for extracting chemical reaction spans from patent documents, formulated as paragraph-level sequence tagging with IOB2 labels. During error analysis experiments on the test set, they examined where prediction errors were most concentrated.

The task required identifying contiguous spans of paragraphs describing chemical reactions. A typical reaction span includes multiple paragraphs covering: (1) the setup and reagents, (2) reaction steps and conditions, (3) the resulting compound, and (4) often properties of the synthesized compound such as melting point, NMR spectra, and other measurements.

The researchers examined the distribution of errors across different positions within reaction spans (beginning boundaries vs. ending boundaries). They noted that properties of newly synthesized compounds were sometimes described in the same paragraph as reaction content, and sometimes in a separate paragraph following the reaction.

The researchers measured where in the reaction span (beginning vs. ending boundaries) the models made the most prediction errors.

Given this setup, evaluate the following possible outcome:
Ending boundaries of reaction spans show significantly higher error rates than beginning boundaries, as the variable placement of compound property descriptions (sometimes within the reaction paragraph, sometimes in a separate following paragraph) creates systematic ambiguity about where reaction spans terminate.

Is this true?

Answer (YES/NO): YES